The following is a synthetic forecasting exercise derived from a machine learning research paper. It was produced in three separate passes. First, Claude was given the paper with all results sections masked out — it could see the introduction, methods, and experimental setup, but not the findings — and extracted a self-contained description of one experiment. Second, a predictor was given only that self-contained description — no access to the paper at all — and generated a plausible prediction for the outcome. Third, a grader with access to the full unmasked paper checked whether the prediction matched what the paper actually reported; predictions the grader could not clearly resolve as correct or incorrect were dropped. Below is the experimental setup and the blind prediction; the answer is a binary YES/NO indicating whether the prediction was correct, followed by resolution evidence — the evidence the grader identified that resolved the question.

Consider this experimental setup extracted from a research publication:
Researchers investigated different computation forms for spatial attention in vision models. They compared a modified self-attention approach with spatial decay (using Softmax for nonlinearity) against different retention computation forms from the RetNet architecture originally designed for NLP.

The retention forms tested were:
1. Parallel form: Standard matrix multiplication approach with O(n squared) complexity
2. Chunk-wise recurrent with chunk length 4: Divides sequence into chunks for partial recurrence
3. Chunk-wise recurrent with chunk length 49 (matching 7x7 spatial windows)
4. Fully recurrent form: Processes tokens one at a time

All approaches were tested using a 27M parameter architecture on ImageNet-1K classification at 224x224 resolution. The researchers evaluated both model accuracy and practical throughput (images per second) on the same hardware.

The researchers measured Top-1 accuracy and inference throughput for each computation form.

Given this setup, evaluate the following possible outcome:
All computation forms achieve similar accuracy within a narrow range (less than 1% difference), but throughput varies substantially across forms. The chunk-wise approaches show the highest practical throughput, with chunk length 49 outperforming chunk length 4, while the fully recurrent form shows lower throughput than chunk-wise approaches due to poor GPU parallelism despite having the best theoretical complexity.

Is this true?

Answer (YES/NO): NO